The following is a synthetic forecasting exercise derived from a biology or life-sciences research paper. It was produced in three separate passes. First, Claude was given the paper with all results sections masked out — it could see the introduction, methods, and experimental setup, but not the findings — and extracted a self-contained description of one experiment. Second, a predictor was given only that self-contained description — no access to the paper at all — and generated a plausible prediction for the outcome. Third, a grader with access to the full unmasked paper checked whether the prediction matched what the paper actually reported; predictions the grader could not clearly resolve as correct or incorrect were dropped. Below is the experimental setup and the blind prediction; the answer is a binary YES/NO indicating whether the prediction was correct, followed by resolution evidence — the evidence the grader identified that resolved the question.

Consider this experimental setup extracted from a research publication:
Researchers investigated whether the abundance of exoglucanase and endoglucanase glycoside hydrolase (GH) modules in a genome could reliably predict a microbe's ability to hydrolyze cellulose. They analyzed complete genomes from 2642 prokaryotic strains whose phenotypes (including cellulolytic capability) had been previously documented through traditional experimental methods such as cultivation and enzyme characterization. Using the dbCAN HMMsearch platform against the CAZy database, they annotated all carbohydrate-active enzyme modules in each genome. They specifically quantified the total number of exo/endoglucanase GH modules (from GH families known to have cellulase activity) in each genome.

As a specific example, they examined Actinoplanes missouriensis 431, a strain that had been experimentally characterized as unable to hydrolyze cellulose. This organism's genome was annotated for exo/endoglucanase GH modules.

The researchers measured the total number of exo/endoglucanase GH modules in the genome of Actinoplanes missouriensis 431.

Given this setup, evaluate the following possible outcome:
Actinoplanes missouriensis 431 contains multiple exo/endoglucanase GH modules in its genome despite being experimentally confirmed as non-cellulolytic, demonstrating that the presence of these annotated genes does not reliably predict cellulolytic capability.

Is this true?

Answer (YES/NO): YES